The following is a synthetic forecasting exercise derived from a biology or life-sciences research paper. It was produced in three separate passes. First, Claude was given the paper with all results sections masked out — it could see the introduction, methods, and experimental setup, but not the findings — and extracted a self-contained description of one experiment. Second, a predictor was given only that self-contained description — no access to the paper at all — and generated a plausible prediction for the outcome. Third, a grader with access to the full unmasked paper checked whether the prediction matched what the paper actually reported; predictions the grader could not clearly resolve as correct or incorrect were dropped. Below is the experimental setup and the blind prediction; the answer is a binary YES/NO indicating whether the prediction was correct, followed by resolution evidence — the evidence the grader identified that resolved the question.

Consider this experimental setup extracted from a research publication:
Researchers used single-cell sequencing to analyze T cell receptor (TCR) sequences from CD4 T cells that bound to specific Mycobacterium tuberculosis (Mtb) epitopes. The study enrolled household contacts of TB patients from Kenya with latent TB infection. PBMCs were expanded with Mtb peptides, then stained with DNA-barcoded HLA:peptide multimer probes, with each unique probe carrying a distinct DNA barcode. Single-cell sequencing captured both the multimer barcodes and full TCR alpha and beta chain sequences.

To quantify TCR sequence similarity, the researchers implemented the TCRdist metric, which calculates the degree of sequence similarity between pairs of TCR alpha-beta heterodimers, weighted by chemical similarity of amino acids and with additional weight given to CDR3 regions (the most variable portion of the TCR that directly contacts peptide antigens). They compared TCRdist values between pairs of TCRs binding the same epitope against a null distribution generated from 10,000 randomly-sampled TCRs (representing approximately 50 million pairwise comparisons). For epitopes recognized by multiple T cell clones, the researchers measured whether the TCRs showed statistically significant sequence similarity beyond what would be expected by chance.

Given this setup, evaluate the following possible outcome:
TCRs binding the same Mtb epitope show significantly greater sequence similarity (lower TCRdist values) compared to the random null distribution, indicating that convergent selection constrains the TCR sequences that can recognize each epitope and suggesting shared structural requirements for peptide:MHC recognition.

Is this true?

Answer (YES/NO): YES